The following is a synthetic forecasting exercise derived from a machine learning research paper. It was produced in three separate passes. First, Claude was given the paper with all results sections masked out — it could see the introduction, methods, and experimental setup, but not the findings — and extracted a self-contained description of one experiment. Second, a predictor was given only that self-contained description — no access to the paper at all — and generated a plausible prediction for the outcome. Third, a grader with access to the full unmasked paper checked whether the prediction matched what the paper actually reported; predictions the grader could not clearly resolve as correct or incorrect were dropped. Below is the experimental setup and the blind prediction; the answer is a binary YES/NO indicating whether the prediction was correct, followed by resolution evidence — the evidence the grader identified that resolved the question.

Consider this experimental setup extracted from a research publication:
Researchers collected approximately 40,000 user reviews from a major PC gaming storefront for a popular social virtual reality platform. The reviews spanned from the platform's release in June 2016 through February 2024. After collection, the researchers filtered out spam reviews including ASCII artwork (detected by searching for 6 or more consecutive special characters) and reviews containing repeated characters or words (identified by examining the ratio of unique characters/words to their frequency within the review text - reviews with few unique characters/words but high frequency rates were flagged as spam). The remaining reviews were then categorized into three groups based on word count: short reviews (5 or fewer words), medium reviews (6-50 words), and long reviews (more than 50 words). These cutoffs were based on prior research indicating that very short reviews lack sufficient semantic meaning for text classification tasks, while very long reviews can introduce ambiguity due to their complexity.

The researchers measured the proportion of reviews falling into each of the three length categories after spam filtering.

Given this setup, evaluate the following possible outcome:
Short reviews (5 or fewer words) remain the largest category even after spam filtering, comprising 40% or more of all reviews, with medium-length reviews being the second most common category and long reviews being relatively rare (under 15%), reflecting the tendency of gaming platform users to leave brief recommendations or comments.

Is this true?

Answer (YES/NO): YES